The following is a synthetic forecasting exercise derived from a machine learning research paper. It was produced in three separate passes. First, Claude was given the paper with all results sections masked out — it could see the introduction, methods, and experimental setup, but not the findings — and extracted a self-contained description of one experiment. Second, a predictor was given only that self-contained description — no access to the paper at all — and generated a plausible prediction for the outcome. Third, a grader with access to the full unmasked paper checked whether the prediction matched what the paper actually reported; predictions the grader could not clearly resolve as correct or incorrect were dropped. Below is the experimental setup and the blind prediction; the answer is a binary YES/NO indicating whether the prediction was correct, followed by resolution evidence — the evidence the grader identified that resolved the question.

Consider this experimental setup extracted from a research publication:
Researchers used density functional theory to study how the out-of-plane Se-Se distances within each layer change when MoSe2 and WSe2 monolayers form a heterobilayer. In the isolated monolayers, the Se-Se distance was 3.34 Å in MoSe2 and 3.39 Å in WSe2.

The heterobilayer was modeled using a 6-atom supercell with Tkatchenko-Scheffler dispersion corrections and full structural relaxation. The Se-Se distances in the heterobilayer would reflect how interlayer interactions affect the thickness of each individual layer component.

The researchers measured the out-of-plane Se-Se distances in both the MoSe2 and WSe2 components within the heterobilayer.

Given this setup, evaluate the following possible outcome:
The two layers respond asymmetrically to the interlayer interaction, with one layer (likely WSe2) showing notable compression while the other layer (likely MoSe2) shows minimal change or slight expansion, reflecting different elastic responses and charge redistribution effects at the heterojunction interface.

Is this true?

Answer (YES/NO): YES